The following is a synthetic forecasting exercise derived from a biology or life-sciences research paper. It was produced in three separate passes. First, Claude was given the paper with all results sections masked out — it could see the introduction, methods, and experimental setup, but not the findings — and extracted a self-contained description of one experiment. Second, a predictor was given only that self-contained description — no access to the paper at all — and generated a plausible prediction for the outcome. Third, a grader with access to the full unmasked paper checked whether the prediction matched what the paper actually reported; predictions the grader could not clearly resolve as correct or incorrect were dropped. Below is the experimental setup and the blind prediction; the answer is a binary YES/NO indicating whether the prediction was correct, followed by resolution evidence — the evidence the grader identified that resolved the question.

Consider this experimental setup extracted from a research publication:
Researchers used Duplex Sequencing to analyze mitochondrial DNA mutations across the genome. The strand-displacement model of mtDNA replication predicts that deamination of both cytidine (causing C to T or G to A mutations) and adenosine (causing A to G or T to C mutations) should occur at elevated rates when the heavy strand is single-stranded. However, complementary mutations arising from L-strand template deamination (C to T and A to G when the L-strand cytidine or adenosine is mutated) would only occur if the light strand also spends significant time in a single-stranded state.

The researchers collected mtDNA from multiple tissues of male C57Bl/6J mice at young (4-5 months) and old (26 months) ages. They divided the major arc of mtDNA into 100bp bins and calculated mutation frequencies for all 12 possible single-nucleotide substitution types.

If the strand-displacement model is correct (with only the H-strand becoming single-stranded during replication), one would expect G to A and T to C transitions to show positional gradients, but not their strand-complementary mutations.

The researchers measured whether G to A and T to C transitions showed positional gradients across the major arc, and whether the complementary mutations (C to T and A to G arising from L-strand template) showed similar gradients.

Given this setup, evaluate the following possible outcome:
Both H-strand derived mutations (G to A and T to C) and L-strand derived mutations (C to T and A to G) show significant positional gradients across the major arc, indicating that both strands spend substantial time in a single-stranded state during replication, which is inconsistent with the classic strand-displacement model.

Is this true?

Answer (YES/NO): NO